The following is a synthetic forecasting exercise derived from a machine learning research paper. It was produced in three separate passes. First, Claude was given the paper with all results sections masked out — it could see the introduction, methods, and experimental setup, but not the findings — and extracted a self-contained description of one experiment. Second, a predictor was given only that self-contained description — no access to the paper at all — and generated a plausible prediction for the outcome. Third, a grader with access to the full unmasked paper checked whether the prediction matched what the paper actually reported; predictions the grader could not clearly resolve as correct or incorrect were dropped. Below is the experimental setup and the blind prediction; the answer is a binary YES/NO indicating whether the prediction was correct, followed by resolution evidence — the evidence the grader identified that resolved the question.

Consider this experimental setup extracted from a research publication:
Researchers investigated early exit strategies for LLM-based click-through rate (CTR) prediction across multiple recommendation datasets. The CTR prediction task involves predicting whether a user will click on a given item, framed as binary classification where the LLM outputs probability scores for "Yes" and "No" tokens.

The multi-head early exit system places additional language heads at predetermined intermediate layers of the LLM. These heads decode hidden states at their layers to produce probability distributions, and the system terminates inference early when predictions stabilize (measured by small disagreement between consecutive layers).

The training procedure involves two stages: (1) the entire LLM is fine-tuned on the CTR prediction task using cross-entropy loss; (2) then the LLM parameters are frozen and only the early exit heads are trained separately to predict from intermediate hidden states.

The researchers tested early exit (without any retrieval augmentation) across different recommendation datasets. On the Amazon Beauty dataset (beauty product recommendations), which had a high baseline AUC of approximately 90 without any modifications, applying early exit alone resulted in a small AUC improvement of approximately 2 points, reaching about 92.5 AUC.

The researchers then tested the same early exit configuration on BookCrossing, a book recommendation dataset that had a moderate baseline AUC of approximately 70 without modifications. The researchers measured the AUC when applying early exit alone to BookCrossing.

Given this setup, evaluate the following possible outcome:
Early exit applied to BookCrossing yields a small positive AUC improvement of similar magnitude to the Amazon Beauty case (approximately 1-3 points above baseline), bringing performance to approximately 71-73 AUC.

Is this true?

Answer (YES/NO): NO